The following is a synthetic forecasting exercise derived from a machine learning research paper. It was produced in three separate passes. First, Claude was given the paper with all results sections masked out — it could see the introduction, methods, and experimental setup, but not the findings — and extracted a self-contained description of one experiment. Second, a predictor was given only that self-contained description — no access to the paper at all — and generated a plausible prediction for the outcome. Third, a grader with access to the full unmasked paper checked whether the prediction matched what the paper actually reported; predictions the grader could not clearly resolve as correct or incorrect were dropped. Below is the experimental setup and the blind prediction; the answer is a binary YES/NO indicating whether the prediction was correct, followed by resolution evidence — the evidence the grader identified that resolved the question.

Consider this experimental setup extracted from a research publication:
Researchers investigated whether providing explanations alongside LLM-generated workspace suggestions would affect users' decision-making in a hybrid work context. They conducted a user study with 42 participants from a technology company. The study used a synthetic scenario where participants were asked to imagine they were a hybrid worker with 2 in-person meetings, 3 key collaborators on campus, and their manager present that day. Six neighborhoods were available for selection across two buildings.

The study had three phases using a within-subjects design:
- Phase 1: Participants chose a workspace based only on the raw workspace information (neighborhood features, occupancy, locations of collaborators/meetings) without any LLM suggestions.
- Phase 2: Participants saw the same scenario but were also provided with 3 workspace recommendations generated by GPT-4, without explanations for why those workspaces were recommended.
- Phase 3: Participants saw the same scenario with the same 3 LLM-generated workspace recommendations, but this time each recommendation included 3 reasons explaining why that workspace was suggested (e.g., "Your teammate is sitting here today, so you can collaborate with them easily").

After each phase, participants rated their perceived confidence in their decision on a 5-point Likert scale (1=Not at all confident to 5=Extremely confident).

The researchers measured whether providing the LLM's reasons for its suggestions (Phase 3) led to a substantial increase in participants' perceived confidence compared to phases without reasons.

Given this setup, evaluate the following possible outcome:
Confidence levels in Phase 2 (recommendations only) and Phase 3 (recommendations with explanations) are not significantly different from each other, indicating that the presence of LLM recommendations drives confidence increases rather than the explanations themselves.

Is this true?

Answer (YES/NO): NO